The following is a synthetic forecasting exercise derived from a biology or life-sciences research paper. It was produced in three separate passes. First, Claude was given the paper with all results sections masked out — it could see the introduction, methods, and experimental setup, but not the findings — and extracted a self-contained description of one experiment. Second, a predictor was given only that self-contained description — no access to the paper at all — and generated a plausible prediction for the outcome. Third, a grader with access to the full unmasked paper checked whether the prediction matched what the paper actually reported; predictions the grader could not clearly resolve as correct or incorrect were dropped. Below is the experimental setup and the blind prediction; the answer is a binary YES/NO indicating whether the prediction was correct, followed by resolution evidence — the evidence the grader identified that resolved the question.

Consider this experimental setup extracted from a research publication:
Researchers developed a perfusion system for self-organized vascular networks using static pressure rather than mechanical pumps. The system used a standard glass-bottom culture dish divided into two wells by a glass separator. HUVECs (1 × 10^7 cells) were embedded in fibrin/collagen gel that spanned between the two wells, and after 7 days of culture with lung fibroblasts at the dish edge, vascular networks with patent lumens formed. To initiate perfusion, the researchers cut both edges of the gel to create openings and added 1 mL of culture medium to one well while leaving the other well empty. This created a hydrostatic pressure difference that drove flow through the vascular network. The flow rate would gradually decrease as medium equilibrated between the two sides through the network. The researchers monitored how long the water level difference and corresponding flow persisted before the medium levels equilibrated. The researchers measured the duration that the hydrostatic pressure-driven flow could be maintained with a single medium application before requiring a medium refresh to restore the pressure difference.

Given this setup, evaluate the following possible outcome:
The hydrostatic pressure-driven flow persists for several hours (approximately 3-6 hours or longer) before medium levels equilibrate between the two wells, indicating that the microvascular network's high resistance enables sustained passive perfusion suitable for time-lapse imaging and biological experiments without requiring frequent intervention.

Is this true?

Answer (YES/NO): YES